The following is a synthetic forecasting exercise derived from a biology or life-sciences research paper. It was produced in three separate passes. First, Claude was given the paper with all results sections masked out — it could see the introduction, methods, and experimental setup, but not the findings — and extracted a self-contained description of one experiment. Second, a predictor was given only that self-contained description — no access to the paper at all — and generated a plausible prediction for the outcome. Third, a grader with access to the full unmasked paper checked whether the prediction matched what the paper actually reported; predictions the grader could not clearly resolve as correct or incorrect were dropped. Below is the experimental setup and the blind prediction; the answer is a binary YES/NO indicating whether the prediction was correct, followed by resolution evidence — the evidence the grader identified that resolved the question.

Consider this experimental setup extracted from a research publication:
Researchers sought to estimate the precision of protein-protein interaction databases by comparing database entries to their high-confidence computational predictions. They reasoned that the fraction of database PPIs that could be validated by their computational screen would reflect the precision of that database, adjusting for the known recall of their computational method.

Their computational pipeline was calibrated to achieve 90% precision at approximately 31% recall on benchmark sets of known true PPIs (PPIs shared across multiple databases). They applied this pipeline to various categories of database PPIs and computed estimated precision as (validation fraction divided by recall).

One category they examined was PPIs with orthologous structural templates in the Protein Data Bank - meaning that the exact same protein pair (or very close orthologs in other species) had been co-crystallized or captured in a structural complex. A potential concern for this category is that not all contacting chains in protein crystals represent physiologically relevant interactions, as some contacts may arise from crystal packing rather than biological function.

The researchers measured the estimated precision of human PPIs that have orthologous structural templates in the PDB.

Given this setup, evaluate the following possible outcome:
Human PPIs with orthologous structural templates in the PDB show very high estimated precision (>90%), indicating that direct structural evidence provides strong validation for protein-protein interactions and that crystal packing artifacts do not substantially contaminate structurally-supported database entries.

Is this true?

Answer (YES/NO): YES